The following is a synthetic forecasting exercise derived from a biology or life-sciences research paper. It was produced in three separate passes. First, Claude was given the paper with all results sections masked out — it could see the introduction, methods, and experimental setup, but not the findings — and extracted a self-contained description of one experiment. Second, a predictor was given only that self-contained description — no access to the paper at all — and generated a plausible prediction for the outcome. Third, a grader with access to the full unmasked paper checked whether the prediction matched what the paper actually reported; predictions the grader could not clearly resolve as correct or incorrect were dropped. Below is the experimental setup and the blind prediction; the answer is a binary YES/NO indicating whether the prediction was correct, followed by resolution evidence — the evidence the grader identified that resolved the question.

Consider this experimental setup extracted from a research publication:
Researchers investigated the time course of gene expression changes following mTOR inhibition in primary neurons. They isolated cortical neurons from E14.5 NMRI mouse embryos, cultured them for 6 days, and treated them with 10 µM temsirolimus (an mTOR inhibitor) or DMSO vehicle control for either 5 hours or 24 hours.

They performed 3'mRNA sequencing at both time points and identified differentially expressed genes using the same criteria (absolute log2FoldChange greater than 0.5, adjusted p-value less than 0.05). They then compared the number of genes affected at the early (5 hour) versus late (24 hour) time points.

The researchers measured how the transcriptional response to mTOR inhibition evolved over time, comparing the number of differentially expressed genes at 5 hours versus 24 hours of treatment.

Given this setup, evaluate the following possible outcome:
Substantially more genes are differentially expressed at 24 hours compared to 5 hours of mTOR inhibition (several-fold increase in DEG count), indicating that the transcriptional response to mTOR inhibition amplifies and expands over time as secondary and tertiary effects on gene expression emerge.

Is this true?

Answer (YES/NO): NO